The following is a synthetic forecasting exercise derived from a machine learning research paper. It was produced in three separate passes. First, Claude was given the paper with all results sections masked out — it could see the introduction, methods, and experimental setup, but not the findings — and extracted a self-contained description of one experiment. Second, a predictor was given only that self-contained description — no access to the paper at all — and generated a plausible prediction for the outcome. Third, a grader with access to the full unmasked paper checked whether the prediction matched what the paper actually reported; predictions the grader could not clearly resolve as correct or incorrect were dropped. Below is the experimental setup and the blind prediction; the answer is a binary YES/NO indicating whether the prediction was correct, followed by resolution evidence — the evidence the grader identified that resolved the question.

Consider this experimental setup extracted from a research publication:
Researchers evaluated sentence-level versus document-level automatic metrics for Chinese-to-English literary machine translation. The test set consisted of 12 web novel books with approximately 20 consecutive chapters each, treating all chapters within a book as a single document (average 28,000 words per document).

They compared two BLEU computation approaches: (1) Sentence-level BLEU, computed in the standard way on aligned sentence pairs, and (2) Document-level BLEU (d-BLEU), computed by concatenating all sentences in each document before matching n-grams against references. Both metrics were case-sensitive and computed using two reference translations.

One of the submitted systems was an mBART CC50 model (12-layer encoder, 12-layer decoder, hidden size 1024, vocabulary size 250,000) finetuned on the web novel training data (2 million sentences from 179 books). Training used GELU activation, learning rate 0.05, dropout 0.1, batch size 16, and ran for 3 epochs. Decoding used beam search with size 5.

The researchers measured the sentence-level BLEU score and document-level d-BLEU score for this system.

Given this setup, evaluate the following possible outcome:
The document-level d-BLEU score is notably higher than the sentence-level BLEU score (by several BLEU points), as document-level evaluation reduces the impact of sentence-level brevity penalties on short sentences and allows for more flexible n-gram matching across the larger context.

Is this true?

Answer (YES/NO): YES